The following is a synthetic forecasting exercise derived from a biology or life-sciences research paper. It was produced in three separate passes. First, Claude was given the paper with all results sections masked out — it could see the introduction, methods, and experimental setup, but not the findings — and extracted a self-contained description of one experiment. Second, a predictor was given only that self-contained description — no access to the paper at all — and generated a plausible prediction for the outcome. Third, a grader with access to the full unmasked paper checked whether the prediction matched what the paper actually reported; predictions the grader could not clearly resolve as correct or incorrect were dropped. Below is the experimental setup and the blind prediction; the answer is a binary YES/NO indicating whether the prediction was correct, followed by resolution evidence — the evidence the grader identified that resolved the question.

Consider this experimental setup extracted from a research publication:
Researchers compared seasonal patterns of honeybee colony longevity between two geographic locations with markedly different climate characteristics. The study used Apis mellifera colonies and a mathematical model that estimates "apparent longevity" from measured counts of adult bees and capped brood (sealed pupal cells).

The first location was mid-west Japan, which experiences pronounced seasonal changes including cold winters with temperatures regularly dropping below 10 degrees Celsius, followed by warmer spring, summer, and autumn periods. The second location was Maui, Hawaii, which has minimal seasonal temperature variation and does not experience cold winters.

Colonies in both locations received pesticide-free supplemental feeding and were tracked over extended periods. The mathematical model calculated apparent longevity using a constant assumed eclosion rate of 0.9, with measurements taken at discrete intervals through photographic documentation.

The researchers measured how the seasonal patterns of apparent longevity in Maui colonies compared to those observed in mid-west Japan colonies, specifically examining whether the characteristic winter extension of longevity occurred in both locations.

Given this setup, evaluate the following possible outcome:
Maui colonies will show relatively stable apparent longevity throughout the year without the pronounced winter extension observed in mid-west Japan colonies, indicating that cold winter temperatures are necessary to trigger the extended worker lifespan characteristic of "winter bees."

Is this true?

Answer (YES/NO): NO